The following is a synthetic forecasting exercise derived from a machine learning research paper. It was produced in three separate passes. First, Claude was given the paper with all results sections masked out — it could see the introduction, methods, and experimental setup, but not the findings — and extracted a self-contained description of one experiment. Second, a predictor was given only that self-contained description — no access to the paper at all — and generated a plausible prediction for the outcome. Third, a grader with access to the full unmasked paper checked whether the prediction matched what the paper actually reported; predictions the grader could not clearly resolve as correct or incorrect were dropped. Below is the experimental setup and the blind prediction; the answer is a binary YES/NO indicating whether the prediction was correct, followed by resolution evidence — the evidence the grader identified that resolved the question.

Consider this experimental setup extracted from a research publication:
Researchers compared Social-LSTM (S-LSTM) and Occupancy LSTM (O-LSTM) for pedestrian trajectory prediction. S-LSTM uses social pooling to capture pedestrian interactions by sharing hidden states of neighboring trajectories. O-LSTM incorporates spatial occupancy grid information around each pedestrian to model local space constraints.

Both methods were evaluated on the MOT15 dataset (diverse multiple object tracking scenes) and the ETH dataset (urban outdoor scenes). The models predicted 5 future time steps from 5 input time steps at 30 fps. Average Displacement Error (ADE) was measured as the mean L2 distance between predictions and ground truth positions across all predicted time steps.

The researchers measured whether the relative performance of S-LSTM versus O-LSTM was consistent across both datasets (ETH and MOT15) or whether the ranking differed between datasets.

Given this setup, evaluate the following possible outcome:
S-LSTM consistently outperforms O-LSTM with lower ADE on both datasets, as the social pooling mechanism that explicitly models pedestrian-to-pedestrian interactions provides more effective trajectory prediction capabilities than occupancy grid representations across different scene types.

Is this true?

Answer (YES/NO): NO